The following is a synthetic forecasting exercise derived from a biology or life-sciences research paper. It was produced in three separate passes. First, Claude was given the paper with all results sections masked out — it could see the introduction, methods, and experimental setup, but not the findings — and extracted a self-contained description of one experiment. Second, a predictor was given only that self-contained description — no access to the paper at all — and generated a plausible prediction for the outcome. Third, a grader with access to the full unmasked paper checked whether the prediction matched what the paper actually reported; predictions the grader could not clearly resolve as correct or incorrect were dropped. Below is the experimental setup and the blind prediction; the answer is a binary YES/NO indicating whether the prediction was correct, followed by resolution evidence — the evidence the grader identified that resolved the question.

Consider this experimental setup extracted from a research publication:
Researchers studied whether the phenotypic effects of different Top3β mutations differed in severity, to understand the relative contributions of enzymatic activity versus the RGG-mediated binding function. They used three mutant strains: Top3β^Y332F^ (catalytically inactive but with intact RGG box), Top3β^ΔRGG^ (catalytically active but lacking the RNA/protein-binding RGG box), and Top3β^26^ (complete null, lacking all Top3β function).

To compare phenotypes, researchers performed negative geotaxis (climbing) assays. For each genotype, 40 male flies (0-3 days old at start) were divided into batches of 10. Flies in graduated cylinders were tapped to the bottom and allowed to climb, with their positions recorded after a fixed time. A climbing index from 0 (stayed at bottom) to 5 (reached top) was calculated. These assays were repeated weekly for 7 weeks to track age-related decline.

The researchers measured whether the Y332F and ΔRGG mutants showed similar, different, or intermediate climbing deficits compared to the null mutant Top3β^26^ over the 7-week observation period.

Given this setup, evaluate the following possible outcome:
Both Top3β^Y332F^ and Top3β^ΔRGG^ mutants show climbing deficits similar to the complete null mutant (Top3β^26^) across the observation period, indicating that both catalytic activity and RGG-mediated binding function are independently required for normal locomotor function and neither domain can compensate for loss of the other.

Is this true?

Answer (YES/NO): NO